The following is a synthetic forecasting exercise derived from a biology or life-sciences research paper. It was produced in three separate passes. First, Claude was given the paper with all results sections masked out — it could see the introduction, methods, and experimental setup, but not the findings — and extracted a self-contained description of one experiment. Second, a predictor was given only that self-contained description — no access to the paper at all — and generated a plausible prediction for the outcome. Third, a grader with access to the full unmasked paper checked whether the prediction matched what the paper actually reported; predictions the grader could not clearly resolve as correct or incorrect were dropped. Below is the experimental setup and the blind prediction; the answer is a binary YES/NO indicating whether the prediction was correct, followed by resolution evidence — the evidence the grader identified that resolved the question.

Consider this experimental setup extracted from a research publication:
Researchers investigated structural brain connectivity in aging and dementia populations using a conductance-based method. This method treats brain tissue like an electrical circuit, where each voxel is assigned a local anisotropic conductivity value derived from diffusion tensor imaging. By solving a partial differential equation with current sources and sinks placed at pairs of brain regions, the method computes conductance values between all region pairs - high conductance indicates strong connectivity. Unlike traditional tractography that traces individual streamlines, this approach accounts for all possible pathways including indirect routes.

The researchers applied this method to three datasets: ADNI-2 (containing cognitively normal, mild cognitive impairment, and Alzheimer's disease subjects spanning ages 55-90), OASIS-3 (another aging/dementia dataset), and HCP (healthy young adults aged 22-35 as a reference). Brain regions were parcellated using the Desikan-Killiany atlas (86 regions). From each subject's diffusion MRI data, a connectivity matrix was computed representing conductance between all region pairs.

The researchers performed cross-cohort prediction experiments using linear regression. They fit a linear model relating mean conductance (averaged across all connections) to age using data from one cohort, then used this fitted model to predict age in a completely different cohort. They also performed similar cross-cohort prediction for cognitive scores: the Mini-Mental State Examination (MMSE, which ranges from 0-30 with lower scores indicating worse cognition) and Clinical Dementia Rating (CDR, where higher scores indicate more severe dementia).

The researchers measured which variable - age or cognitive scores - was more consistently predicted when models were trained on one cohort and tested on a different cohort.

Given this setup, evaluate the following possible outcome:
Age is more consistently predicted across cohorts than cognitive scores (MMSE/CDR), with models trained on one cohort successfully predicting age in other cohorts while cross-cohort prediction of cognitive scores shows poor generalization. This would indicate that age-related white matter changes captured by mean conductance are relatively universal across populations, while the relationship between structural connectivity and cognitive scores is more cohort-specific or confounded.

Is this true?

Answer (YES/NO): YES